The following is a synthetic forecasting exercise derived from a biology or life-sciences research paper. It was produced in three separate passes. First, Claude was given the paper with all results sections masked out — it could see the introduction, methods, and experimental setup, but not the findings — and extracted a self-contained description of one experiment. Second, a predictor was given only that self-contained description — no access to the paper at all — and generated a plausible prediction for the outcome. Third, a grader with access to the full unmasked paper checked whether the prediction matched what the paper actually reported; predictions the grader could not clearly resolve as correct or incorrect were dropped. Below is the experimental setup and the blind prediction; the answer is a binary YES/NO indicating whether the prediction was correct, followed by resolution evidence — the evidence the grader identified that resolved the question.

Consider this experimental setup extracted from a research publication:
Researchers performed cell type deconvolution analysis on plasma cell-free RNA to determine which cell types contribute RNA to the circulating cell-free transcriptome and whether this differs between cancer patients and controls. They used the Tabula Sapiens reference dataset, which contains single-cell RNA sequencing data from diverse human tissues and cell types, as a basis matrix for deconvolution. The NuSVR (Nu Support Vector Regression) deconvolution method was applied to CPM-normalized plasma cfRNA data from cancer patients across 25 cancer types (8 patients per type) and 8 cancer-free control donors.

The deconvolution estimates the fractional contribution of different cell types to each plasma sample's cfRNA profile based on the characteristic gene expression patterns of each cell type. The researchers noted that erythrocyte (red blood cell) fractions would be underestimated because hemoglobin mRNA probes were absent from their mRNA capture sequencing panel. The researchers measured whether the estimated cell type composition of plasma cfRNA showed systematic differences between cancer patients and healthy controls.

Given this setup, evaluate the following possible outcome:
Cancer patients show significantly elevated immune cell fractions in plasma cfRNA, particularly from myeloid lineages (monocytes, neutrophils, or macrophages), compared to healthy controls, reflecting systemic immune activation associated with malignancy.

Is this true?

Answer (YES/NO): NO